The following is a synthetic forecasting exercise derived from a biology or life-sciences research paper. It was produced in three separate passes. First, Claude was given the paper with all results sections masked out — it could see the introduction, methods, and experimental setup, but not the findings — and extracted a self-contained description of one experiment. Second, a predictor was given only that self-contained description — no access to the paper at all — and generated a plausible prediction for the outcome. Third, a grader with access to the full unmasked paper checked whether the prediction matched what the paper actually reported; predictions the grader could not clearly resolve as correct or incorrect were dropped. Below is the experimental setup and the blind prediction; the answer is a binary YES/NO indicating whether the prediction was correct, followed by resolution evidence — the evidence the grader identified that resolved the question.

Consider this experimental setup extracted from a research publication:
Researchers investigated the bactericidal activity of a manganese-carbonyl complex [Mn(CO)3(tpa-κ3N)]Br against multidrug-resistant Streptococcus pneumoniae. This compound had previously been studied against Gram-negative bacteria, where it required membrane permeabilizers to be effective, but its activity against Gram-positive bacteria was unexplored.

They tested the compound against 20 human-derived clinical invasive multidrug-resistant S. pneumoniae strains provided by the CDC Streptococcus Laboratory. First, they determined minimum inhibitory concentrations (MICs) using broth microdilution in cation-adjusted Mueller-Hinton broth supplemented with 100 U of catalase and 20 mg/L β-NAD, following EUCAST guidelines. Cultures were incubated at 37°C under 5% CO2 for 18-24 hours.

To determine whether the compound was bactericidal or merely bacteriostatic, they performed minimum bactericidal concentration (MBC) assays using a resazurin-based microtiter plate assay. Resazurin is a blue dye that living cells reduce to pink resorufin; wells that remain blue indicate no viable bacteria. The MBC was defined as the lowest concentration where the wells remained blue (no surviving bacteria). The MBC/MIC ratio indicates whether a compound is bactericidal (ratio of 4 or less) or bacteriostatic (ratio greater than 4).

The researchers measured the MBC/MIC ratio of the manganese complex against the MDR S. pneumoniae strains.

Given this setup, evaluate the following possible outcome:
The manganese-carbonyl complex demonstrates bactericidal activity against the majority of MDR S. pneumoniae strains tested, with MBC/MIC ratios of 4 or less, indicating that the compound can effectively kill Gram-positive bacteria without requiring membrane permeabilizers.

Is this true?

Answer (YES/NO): YES